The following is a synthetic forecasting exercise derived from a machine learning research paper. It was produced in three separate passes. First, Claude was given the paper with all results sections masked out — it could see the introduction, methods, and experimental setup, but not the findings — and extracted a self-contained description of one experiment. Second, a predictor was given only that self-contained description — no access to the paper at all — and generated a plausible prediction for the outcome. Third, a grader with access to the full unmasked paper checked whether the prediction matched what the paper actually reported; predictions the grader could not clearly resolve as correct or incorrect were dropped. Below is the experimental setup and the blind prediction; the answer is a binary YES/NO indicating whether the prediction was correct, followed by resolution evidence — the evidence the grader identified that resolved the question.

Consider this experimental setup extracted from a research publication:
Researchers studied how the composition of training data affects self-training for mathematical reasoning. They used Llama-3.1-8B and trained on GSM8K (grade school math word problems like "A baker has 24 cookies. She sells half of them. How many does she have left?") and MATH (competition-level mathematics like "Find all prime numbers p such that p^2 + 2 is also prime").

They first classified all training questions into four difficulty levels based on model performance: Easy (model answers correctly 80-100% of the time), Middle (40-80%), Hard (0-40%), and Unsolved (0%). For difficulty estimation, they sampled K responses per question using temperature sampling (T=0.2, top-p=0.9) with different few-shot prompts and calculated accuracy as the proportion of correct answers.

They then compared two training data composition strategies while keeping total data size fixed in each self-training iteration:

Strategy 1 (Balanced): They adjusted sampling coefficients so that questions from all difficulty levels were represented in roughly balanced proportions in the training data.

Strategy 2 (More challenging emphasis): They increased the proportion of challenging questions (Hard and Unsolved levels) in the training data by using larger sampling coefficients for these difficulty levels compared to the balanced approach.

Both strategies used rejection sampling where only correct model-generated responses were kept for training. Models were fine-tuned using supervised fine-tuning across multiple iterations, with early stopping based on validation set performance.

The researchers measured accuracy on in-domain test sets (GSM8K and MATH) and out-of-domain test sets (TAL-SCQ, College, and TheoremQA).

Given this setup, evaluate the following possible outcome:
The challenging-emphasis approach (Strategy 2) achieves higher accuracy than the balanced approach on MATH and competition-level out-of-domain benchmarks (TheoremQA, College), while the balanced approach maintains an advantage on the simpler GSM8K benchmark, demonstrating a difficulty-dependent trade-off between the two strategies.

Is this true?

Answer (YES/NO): NO